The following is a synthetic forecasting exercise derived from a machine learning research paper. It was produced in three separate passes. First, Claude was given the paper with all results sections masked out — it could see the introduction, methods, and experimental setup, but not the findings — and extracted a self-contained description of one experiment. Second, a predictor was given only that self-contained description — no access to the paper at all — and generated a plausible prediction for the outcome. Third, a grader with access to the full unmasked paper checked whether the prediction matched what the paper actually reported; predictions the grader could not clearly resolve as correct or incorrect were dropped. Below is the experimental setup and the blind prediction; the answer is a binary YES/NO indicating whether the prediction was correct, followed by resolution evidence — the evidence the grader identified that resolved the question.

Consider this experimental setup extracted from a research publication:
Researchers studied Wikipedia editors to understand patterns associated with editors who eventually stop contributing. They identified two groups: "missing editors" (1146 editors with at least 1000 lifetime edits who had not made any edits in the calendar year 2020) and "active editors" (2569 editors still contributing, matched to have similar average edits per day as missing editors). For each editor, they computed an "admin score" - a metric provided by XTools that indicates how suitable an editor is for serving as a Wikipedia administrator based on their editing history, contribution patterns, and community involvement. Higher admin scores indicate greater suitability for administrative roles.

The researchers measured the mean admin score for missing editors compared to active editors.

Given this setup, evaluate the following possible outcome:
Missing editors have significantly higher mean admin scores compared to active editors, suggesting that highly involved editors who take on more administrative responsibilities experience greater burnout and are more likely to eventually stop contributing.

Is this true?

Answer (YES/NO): NO